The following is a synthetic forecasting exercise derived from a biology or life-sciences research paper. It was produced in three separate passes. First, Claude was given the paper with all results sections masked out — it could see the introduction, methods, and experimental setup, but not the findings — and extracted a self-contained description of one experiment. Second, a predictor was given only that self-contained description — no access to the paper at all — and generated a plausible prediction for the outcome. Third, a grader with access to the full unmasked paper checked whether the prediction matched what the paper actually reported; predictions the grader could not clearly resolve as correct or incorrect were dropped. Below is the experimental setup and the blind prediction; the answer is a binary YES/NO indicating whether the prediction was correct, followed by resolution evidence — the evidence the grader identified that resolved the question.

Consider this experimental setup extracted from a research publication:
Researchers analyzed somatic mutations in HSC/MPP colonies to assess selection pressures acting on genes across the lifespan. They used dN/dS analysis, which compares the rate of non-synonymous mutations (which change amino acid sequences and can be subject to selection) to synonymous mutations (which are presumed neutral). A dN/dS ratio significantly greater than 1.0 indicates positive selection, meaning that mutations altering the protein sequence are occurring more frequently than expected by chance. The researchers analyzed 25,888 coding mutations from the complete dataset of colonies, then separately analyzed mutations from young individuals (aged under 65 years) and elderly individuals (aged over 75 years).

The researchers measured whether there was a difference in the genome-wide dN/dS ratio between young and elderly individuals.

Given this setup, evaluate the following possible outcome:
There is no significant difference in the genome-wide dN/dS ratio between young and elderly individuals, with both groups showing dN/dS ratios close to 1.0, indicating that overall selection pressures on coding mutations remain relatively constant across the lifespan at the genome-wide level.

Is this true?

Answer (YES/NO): YES